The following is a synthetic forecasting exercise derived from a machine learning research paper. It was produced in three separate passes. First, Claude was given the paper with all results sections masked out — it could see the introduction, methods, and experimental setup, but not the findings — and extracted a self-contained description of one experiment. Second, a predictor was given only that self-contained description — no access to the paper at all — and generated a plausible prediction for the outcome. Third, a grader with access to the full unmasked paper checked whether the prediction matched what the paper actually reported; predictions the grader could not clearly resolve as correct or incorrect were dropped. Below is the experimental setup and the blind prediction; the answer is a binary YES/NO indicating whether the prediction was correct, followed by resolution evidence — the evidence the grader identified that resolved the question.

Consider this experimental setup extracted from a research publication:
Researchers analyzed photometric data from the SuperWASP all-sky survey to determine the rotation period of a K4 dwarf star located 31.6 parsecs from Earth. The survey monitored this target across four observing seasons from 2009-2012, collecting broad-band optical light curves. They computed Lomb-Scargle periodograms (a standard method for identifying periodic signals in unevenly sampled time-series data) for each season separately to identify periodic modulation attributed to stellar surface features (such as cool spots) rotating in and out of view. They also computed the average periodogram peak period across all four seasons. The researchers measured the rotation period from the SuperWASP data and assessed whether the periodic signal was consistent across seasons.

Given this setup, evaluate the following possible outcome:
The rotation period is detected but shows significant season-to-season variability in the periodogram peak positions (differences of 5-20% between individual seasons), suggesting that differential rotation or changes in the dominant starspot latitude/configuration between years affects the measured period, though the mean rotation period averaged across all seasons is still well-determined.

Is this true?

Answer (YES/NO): NO